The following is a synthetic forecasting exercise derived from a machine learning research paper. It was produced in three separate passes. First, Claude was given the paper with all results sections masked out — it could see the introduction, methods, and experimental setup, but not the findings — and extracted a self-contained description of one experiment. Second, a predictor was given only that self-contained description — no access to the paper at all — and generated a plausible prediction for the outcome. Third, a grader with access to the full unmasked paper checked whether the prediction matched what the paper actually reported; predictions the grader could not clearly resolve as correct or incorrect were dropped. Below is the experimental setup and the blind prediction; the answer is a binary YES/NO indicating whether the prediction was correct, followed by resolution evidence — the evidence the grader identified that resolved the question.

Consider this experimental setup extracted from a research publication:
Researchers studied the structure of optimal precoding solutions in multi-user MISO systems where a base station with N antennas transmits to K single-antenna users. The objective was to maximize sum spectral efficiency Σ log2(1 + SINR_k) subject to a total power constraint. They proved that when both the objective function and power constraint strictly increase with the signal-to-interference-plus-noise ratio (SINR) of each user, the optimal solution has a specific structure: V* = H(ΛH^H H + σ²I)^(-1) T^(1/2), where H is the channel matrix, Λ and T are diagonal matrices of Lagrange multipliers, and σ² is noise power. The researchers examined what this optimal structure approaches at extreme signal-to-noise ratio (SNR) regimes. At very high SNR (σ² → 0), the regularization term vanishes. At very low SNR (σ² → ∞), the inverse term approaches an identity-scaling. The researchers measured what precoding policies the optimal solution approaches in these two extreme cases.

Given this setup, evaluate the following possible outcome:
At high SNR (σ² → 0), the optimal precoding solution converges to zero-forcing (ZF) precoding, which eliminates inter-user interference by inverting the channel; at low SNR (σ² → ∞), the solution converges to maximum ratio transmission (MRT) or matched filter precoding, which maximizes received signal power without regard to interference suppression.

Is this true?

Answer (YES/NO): YES